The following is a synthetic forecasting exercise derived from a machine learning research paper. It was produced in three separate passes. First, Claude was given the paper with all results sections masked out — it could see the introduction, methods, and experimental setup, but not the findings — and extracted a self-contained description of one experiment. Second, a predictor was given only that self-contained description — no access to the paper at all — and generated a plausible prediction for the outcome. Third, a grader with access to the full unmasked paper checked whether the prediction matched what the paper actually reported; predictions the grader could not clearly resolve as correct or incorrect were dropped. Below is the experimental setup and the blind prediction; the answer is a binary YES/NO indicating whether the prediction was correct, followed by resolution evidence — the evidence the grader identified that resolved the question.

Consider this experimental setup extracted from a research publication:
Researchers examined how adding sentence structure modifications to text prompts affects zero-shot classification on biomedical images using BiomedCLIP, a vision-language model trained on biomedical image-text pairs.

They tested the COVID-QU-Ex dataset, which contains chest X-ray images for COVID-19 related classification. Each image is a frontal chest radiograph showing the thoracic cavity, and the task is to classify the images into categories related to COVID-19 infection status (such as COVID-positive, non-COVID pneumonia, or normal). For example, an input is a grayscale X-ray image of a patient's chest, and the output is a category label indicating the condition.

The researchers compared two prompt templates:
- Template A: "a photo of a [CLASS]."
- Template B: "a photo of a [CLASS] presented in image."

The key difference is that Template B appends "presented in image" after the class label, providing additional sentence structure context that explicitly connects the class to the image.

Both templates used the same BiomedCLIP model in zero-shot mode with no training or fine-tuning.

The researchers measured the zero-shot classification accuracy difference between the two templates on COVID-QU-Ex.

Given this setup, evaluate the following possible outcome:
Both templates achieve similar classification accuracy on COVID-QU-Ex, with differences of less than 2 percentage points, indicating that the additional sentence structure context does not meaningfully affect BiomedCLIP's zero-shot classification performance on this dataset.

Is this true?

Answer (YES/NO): NO